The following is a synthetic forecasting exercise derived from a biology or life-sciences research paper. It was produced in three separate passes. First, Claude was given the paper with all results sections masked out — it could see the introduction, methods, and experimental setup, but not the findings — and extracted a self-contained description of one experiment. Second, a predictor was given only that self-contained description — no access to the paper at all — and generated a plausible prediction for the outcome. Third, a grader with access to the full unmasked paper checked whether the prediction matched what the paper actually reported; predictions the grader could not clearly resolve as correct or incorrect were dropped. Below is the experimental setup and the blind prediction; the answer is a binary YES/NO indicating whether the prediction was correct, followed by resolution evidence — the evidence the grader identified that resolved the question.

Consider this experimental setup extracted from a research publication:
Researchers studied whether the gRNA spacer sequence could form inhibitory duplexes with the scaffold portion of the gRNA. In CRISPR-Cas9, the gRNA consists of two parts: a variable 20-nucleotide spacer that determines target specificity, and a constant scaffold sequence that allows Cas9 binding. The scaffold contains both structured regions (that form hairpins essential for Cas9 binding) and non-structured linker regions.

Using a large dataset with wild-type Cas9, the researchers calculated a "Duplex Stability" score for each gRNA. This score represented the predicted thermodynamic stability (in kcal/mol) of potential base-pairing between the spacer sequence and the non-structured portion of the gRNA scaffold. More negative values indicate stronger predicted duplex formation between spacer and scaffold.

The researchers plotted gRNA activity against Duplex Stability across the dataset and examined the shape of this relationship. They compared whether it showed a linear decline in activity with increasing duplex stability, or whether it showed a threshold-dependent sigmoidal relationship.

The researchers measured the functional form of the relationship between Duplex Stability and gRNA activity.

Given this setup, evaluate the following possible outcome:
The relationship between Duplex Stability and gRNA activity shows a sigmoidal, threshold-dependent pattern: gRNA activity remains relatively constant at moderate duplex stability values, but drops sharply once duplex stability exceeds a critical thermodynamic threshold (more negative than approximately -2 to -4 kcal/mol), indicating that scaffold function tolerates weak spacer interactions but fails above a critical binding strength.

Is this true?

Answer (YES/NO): NO